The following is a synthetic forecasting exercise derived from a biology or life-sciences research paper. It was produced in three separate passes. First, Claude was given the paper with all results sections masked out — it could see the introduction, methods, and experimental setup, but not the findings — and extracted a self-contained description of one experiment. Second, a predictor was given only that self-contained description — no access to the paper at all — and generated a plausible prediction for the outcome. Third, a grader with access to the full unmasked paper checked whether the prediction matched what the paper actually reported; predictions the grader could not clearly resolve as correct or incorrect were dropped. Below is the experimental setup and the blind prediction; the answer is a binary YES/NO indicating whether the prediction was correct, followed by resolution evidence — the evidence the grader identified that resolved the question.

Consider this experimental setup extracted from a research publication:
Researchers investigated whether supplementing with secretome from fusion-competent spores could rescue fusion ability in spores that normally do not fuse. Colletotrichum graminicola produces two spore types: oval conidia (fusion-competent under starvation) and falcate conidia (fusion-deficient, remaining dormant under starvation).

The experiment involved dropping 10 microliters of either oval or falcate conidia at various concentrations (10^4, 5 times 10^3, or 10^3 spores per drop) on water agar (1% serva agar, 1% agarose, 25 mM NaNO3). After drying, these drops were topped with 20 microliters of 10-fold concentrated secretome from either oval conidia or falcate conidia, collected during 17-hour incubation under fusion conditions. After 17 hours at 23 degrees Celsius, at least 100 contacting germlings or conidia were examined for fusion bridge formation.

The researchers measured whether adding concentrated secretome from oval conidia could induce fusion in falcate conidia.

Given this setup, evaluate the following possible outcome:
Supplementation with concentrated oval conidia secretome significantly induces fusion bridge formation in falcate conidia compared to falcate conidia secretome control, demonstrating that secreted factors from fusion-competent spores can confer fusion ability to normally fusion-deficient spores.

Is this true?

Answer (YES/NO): NO